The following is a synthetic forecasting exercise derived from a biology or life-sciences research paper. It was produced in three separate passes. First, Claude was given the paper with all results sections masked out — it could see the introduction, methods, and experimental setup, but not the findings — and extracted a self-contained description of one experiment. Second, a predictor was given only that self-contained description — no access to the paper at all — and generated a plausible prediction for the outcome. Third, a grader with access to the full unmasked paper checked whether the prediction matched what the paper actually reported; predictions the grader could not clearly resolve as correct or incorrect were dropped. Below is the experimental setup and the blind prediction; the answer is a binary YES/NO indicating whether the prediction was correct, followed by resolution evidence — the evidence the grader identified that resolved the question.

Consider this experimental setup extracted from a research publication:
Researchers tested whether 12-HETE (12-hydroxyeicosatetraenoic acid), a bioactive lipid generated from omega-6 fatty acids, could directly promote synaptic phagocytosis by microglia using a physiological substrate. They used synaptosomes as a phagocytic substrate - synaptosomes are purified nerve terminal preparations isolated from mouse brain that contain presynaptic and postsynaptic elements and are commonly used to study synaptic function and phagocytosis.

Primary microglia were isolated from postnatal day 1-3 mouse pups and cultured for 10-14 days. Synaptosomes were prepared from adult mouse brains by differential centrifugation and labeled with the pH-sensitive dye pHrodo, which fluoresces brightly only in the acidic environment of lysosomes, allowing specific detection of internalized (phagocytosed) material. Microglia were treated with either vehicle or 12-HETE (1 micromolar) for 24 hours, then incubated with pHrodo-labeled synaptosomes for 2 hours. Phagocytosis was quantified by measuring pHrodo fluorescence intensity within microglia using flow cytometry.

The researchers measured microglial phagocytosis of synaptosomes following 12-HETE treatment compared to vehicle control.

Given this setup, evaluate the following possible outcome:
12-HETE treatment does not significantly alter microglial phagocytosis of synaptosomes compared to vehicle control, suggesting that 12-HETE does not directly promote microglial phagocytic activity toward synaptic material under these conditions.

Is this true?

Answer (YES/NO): NO